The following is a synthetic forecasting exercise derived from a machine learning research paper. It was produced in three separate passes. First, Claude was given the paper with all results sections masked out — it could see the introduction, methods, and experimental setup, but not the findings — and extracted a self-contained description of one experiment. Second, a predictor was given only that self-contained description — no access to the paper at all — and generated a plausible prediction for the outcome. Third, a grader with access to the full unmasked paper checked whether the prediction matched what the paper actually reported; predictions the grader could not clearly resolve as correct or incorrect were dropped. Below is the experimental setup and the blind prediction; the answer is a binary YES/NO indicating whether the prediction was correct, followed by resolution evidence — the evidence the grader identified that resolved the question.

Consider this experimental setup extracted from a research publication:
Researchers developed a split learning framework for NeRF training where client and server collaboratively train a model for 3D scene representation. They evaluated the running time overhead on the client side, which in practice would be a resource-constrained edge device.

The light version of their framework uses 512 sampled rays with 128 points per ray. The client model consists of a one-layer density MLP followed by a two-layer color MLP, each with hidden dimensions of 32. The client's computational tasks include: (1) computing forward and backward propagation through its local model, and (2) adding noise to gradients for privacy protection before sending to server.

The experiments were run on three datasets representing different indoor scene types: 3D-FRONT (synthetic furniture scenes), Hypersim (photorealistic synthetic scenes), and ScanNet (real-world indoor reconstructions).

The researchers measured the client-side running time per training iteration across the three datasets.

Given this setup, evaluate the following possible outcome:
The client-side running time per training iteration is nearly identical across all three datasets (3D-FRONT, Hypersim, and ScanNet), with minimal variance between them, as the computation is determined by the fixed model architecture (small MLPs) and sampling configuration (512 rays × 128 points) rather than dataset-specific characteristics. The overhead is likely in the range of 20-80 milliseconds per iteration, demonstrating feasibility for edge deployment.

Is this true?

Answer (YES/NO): YES